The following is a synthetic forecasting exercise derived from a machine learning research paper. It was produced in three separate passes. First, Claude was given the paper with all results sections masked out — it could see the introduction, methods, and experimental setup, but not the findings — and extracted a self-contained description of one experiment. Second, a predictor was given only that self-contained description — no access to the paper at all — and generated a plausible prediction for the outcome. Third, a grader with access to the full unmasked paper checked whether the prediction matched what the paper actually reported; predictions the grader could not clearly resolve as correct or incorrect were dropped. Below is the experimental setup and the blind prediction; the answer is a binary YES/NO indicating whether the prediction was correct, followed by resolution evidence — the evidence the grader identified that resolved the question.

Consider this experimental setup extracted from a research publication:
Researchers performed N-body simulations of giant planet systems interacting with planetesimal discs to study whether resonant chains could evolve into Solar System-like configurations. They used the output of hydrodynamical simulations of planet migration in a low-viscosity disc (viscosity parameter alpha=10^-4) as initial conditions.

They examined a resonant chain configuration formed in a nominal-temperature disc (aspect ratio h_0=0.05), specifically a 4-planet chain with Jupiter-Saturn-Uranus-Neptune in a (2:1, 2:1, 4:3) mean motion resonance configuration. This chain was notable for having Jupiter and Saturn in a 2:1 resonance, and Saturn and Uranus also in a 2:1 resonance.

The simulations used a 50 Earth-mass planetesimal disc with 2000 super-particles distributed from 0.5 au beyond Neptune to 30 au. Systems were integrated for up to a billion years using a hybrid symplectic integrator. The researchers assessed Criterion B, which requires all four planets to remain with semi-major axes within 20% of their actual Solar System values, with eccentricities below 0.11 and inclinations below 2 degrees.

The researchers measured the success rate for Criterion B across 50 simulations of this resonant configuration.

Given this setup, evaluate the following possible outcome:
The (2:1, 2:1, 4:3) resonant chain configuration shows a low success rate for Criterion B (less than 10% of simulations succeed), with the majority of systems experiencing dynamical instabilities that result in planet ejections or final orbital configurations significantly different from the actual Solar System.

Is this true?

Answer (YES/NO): NO